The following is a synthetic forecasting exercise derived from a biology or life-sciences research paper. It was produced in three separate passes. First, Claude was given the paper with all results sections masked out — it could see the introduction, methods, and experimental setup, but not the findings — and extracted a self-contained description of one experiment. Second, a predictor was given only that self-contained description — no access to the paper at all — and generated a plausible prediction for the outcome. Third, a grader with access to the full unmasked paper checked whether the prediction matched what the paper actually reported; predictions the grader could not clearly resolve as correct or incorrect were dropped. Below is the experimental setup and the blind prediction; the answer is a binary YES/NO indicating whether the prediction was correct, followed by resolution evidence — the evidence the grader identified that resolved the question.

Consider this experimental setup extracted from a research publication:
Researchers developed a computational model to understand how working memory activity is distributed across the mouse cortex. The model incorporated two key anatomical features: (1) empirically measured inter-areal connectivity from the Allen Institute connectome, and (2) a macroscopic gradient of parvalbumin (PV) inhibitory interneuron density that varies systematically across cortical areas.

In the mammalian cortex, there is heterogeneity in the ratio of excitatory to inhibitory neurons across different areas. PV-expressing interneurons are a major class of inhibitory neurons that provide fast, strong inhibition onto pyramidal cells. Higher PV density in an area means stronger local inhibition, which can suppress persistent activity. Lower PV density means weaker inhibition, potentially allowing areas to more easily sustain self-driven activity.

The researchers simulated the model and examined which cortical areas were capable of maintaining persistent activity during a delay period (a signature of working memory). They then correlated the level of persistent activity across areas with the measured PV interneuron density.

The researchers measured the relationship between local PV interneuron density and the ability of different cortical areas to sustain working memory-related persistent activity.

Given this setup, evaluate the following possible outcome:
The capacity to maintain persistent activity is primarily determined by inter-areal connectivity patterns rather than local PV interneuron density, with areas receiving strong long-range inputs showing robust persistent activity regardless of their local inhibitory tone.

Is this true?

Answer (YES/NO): NO